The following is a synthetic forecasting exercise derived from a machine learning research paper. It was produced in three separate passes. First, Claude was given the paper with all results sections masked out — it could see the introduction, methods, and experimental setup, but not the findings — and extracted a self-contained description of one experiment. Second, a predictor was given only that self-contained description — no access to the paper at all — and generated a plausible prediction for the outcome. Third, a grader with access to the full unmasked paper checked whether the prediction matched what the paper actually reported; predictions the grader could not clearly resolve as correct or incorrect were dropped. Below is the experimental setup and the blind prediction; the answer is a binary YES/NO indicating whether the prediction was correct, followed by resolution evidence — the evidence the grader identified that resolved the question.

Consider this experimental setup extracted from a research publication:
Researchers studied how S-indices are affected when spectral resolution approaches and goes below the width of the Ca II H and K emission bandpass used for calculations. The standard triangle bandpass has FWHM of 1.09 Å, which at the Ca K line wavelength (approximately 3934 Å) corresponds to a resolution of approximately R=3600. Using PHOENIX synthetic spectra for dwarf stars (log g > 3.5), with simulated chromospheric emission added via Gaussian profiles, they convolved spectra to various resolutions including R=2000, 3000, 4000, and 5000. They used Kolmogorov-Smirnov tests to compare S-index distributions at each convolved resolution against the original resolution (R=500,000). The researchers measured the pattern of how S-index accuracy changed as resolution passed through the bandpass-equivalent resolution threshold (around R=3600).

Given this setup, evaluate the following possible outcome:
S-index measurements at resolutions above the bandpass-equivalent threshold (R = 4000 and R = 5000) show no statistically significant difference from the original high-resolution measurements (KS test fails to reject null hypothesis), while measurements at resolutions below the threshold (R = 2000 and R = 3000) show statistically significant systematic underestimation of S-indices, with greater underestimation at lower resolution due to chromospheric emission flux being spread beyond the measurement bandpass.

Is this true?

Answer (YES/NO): NO